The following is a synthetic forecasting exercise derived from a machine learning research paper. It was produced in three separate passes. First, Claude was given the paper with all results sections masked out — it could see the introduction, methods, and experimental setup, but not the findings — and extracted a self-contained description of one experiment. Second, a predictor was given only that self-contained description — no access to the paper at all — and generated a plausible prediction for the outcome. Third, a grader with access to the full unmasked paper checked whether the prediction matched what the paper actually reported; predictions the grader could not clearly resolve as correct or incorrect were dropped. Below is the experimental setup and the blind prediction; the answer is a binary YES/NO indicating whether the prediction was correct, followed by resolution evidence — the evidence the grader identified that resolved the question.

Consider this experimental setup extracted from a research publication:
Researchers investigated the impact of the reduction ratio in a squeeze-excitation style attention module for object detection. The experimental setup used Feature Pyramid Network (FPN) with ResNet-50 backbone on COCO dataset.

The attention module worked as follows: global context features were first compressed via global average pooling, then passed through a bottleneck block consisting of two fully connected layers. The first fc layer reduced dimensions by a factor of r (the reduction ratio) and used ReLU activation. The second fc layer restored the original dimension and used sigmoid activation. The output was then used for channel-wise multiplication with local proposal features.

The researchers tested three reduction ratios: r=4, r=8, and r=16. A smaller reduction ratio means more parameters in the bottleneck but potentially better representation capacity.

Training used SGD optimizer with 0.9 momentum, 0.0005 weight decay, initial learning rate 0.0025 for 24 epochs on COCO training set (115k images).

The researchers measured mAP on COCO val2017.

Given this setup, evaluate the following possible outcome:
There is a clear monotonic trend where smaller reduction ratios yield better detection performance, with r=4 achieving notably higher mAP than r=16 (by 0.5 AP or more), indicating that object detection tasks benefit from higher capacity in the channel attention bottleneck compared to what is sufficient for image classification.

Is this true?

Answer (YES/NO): NO